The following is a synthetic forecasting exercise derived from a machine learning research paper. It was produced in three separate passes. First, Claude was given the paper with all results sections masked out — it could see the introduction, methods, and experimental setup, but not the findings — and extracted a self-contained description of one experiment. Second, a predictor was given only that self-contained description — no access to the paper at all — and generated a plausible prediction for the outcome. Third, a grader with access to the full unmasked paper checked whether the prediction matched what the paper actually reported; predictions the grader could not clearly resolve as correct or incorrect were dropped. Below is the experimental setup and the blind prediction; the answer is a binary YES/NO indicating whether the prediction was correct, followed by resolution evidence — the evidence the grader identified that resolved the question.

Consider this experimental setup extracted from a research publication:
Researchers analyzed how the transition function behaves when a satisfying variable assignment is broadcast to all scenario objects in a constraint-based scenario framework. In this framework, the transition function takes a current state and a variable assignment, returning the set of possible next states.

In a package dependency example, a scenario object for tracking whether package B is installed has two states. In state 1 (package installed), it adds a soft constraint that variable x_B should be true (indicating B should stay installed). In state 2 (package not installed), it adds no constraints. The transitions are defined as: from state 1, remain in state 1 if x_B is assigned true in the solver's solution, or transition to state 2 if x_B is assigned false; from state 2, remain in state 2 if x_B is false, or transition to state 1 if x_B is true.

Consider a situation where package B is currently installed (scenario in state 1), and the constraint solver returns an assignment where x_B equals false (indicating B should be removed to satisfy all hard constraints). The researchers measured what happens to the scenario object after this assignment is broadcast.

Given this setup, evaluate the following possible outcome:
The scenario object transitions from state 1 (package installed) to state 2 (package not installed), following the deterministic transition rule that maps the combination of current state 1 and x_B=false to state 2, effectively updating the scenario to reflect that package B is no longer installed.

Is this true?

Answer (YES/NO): YES